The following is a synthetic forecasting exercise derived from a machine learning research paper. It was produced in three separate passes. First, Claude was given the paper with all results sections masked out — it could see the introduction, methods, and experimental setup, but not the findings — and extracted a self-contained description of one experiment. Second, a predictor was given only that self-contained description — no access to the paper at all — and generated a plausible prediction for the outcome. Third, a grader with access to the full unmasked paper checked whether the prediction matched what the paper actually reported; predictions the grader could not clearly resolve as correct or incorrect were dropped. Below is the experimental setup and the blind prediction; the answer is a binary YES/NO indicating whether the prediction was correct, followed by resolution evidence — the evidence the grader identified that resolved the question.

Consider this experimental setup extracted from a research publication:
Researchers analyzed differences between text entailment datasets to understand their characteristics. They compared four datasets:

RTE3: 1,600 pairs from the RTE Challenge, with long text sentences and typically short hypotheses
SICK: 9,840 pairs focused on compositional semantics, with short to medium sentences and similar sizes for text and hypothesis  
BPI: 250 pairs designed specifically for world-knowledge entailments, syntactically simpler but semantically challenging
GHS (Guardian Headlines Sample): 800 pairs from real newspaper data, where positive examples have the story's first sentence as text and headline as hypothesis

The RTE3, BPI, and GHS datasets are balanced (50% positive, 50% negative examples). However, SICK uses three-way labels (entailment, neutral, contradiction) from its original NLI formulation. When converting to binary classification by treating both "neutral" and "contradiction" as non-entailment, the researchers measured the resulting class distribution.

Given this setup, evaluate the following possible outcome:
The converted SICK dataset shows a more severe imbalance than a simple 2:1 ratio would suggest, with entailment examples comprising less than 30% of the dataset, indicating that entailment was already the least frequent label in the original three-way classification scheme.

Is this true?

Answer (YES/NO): NO